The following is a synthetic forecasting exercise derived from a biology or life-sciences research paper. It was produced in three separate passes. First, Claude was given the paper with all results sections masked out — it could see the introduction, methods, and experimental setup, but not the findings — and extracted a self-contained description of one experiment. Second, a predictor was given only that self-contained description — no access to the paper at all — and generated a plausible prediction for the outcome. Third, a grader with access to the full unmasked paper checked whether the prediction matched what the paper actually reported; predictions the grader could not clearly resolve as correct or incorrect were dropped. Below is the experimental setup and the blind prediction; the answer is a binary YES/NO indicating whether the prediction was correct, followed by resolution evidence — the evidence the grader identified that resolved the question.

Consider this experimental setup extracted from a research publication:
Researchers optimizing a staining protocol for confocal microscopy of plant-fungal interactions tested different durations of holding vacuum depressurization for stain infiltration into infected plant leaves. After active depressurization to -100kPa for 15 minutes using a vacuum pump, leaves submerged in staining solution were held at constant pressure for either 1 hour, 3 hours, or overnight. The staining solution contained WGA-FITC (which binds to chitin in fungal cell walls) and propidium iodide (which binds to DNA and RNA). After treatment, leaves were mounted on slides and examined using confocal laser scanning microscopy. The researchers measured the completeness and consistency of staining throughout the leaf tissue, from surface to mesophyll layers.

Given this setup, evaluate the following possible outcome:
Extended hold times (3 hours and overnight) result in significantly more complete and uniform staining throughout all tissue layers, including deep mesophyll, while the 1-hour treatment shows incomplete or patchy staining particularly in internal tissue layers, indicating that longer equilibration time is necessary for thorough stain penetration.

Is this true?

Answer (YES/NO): YES